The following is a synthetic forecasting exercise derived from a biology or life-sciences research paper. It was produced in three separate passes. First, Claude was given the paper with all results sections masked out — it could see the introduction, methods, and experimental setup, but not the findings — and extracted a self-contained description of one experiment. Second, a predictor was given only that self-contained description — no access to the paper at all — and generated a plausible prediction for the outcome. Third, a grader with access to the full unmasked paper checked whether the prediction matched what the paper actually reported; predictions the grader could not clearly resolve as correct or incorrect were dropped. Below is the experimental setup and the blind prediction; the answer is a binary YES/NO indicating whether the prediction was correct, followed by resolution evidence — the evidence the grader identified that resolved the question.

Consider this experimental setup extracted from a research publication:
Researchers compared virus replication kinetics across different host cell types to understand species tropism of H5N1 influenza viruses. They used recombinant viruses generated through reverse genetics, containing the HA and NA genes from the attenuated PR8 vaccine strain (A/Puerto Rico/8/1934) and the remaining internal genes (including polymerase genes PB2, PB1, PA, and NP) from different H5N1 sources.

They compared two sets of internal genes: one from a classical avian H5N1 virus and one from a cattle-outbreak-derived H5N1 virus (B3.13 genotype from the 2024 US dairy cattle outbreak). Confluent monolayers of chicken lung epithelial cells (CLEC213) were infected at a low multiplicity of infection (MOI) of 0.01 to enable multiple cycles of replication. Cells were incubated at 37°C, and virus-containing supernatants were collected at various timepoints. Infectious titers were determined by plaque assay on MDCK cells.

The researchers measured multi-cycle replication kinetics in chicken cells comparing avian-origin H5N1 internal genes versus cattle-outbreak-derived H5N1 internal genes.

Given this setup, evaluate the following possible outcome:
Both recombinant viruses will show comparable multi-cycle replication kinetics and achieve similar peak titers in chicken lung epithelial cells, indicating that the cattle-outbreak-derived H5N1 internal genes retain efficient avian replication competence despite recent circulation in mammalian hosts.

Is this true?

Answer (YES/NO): YES